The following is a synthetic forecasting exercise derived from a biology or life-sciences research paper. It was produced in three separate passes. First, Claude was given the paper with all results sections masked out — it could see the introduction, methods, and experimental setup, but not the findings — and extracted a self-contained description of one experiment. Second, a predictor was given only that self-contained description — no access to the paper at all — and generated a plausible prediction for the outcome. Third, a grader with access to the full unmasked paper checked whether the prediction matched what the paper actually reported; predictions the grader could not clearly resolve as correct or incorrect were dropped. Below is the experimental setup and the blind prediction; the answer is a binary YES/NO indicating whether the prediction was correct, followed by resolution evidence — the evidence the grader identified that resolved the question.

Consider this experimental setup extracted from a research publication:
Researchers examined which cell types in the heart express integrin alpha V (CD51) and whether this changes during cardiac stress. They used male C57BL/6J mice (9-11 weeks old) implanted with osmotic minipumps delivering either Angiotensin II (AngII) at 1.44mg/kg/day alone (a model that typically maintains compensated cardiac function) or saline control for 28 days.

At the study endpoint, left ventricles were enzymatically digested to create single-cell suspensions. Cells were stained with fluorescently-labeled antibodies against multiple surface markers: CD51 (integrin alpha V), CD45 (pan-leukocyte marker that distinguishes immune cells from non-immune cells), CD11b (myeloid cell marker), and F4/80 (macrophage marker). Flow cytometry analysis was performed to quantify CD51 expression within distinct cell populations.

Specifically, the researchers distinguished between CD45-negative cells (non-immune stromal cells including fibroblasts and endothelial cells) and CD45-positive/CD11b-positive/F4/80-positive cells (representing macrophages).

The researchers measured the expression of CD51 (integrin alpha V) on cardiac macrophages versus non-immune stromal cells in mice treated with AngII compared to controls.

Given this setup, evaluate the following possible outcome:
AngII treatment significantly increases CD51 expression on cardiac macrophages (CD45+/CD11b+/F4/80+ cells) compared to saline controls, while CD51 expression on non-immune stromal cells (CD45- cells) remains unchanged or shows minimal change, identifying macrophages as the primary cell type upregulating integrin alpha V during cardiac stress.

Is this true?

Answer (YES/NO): NO